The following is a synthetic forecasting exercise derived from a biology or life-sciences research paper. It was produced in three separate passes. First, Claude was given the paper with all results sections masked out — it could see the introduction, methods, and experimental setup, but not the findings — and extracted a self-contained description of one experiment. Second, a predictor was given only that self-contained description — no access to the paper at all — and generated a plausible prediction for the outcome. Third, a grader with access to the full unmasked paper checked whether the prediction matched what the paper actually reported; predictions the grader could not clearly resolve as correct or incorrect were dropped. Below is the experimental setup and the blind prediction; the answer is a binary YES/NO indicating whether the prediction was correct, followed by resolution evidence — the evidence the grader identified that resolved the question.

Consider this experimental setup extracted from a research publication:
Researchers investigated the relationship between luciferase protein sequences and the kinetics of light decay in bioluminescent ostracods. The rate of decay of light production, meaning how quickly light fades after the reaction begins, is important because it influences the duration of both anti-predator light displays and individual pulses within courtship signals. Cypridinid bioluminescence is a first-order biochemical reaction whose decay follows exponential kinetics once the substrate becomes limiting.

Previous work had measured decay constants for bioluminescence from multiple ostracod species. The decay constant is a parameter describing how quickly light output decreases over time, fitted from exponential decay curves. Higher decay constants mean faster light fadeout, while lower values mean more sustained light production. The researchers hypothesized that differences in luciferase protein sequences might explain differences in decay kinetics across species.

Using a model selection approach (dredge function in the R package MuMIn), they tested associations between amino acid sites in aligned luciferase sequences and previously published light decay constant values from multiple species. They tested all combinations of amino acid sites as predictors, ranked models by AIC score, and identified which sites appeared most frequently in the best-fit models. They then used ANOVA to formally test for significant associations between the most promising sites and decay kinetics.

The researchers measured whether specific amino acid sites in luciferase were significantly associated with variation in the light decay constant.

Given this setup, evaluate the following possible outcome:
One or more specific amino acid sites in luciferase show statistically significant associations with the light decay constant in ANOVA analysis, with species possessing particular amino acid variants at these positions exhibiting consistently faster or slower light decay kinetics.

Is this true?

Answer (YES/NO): YES